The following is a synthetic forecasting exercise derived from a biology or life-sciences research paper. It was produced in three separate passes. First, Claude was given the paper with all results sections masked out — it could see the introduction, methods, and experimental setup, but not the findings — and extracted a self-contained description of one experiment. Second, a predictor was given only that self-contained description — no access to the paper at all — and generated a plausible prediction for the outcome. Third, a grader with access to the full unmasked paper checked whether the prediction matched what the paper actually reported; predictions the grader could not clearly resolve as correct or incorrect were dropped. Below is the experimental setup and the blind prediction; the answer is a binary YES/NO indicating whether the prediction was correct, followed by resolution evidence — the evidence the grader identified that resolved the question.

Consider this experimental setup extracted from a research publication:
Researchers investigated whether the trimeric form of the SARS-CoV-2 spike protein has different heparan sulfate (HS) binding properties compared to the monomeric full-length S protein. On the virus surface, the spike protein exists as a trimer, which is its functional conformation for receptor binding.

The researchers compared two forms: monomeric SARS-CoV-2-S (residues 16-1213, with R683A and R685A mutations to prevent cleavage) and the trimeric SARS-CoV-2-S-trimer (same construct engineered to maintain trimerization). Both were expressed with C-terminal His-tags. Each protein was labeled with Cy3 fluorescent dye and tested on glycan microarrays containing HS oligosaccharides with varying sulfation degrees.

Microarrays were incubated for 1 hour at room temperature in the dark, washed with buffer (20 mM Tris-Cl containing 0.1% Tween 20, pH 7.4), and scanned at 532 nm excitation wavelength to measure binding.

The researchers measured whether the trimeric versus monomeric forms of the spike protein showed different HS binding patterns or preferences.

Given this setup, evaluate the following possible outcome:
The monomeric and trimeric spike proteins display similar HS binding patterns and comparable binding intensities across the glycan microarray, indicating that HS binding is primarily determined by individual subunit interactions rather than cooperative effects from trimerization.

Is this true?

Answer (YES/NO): NO